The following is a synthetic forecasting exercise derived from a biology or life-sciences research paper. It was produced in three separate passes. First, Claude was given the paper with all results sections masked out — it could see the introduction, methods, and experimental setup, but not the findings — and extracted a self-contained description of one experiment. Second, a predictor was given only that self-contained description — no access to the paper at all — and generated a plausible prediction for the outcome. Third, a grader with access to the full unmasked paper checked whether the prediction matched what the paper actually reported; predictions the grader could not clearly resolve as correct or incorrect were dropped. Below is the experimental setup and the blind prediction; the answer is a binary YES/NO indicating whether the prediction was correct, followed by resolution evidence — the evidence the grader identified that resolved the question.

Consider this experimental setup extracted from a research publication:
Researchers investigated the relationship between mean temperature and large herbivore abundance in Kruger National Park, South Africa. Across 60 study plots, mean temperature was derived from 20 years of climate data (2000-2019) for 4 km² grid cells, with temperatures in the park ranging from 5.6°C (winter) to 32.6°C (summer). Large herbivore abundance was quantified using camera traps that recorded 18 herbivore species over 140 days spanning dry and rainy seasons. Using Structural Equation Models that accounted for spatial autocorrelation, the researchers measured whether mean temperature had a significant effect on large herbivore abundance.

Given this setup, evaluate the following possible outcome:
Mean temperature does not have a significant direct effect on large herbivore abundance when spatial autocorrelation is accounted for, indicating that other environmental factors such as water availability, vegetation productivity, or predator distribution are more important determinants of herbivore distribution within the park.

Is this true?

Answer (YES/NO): NO